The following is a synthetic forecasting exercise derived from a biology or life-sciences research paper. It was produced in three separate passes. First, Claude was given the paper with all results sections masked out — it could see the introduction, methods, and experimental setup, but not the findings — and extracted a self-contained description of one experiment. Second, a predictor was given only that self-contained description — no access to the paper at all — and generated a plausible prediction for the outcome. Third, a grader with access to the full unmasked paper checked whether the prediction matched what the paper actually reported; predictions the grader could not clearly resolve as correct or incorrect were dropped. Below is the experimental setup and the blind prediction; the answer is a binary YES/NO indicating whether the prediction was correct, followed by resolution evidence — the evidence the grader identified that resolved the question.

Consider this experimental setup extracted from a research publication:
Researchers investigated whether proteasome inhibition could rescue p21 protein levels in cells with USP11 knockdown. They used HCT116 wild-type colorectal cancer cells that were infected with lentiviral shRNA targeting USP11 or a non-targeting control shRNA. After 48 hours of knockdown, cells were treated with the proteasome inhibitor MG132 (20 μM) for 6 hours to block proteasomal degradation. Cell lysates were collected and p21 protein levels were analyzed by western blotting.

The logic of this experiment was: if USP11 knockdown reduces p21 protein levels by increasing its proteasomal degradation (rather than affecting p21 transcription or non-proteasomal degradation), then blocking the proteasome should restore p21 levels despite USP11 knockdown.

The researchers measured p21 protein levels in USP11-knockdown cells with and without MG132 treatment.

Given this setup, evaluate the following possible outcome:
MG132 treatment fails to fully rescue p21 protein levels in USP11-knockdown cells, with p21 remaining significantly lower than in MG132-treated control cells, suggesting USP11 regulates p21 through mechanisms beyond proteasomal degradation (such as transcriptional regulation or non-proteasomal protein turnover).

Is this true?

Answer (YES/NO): NO